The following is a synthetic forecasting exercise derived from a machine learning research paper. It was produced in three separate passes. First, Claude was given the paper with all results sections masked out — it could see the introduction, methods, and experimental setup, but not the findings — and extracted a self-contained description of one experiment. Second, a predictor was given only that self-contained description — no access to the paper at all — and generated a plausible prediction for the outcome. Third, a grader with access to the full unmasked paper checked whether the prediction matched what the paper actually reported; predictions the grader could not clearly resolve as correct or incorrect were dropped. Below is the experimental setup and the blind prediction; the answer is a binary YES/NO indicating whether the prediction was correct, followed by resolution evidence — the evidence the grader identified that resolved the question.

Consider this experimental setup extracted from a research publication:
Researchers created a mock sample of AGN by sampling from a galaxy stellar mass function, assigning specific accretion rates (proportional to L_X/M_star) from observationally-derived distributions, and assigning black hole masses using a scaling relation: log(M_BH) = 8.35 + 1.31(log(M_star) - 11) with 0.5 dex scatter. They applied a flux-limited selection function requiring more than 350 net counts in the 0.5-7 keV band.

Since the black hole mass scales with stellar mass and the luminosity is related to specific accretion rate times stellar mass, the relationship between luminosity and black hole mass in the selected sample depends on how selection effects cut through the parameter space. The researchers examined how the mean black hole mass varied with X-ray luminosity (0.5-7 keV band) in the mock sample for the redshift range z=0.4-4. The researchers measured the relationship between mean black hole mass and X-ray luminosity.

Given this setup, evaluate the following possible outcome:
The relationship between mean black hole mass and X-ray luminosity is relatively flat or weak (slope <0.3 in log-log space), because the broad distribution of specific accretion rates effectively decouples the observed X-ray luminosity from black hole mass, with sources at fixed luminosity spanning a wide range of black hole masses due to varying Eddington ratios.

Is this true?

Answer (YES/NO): YES